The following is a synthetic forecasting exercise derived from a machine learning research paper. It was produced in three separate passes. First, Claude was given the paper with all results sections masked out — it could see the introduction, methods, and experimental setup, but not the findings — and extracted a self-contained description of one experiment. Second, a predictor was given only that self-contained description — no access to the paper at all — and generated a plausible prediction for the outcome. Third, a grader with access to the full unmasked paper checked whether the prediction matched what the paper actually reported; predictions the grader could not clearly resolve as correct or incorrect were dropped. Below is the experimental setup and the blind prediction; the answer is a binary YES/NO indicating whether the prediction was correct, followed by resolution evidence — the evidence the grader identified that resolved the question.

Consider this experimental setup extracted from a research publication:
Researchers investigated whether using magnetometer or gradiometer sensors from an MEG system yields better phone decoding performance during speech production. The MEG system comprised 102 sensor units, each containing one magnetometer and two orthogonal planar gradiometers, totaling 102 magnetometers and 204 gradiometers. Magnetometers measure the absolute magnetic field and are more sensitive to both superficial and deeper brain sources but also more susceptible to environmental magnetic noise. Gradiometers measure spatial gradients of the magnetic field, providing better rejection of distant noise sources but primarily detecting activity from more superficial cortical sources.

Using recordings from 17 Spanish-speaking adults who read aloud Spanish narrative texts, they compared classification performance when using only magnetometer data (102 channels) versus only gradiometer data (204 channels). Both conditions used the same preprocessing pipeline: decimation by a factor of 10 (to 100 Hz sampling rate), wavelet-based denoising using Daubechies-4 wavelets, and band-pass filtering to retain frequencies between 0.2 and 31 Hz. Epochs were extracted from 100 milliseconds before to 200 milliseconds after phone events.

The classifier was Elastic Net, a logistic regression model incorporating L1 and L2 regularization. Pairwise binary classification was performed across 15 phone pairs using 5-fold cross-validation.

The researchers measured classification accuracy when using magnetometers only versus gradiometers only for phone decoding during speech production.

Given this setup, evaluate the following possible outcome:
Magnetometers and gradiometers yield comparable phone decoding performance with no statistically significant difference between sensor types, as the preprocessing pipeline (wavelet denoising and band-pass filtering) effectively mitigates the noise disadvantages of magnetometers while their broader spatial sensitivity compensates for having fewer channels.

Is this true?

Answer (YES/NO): NO